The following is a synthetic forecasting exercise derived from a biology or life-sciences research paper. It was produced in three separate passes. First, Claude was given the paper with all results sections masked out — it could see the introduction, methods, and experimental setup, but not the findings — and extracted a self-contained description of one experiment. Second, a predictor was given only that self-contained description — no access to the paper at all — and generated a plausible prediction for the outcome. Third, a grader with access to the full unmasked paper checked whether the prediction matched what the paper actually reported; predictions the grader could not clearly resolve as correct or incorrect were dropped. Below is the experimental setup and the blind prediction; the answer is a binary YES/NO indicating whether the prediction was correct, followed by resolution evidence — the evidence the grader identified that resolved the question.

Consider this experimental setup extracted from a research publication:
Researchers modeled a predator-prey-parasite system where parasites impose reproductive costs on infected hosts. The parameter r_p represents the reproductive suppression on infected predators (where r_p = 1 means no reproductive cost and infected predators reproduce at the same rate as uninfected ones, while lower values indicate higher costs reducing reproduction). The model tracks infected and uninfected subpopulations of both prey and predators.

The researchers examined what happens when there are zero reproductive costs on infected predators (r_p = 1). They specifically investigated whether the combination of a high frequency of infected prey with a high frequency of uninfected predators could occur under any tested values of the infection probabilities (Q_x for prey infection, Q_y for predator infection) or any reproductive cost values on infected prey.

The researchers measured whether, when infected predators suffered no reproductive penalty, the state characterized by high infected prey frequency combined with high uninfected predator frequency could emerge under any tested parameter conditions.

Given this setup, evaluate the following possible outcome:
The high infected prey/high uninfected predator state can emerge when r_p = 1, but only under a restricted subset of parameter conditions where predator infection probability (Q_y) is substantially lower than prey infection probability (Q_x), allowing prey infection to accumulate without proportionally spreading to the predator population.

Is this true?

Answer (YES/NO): NO